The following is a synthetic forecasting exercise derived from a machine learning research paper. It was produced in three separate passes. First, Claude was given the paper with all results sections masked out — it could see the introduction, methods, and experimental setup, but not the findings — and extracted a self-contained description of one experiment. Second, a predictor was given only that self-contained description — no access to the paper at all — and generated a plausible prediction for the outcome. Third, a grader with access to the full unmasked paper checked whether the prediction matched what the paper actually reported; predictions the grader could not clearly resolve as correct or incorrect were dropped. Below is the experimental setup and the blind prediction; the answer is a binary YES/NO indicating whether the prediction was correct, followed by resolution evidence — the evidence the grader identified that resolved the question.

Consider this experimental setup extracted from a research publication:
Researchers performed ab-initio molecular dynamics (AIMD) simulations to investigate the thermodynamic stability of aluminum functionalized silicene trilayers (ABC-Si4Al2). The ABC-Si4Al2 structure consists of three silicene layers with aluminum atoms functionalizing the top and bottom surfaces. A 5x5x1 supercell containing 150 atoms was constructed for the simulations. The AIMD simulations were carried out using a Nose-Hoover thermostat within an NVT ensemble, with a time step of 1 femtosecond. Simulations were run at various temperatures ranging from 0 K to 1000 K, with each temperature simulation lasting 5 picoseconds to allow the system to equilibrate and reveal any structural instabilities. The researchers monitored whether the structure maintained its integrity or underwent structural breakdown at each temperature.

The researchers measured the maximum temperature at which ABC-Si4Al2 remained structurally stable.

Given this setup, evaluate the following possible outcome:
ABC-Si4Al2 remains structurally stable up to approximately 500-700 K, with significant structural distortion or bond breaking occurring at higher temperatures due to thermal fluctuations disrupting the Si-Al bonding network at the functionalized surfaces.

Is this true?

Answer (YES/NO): YES